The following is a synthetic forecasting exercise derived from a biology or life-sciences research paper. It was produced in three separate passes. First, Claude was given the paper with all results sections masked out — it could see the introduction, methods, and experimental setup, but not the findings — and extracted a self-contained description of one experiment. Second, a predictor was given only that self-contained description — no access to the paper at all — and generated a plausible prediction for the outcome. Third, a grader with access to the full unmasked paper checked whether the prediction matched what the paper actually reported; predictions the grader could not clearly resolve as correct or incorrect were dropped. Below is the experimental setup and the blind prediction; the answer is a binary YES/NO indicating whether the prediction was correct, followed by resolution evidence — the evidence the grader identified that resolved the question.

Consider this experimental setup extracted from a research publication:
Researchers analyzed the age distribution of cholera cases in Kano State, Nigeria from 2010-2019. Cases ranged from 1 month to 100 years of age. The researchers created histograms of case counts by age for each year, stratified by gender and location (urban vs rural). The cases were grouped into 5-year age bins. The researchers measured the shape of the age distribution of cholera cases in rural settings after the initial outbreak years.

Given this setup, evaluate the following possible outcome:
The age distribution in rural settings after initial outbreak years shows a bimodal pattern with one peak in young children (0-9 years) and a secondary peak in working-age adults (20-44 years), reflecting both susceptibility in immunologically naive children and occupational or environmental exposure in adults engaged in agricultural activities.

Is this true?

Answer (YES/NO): NO